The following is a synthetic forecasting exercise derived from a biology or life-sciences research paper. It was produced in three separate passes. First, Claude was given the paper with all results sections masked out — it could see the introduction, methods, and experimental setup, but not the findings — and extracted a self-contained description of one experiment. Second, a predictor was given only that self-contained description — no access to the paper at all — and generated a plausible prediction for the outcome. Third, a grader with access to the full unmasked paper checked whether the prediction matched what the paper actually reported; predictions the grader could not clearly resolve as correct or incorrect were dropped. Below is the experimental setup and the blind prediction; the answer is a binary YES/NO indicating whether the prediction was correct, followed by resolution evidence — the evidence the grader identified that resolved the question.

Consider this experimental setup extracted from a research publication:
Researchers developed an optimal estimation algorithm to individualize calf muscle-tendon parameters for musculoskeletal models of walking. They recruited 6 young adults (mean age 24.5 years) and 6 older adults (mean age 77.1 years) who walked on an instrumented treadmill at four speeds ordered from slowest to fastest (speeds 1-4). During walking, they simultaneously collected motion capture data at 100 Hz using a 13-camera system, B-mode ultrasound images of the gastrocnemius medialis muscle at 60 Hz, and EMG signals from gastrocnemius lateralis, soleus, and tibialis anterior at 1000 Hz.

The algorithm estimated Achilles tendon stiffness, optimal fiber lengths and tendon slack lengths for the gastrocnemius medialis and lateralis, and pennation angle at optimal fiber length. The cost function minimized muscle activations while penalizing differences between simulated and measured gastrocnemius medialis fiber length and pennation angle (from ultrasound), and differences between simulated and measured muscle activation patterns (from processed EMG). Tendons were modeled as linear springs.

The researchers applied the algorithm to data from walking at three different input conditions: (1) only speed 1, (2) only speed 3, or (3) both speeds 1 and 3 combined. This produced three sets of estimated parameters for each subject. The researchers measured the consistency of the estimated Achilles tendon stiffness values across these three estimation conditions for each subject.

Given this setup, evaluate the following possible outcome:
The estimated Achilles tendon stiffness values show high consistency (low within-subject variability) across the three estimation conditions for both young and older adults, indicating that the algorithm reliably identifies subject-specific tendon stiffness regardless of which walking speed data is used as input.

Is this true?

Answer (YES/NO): NO